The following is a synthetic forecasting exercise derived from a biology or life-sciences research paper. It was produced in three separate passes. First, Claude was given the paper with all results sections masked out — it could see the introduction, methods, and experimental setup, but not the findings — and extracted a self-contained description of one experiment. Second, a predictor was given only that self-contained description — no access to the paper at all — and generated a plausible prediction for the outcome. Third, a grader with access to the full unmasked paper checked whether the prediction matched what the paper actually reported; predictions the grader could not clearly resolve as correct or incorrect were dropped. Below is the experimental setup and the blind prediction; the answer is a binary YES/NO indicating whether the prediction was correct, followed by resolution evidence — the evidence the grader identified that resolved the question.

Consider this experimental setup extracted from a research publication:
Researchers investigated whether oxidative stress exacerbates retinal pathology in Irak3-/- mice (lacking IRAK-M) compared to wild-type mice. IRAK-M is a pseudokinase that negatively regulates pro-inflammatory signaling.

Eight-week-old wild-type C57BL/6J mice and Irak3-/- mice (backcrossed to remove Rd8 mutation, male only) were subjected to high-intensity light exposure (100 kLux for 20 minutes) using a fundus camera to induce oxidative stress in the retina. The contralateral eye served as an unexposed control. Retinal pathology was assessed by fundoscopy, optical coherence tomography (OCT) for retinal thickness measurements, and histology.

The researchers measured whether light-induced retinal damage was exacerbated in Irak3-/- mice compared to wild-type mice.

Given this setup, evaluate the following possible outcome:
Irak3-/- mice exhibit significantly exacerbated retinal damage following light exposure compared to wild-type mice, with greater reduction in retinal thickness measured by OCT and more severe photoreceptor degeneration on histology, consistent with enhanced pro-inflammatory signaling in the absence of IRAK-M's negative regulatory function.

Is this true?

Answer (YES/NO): YES